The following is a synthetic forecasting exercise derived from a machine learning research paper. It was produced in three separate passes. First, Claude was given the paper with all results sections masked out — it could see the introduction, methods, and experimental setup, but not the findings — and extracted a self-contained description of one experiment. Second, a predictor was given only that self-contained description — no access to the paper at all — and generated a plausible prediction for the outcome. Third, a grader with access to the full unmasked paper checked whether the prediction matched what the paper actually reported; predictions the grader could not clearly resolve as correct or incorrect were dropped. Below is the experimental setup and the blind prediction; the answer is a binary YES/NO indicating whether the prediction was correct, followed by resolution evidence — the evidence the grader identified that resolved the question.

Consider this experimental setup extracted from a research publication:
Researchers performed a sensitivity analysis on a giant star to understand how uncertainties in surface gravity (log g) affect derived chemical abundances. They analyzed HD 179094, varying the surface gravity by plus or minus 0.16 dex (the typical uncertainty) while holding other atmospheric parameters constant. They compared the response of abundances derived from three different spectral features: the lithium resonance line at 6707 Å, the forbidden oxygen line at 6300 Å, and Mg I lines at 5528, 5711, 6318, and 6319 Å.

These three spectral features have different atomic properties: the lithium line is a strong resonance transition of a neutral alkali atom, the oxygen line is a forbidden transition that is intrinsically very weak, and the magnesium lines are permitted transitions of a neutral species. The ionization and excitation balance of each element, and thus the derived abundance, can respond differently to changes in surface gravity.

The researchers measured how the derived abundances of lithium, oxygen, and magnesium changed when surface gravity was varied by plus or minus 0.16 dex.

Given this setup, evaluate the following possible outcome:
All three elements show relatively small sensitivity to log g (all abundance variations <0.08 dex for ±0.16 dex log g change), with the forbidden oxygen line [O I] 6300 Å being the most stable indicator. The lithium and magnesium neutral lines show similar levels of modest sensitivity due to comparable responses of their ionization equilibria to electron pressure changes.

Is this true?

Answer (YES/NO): NO